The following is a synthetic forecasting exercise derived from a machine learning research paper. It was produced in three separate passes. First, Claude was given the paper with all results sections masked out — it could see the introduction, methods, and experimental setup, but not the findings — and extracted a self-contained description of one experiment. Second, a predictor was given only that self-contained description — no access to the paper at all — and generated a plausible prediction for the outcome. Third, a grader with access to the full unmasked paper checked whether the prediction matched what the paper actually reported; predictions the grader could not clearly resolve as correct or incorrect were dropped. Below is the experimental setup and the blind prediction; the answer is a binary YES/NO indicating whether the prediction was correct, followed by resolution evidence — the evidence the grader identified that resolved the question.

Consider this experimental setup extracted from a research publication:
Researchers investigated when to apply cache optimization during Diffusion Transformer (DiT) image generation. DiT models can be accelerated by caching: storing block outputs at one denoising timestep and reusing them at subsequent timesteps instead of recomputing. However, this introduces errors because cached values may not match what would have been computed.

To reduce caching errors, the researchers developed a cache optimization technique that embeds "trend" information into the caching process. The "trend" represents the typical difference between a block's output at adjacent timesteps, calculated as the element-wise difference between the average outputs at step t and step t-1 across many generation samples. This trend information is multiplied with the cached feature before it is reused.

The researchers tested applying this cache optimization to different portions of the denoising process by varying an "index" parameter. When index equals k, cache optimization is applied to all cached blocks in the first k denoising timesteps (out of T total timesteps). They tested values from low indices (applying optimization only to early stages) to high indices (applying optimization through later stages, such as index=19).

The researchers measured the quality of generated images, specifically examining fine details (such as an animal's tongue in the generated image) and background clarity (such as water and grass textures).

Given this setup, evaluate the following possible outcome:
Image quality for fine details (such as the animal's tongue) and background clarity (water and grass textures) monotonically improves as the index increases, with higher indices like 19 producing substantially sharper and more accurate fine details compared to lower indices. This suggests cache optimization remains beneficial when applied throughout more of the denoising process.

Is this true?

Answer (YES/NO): NO